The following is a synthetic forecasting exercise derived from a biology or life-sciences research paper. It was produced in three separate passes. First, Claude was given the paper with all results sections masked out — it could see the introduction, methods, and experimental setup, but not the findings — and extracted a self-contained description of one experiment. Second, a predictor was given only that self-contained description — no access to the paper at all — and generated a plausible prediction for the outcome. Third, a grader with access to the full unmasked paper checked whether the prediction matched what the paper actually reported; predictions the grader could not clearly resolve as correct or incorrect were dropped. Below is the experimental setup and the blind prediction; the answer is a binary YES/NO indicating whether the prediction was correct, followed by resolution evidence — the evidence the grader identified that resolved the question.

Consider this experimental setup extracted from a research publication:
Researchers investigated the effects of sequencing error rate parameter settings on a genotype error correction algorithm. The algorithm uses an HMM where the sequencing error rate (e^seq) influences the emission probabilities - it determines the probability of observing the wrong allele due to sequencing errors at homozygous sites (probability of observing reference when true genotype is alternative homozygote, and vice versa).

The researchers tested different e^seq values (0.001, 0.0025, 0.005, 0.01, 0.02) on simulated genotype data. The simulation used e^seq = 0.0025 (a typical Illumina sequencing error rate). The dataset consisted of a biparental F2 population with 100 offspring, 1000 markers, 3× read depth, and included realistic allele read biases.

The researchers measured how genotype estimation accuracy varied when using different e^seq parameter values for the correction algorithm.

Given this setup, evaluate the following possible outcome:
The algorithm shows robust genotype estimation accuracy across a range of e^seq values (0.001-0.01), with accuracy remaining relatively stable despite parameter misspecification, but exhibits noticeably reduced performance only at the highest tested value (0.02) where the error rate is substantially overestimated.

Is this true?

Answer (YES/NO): NO